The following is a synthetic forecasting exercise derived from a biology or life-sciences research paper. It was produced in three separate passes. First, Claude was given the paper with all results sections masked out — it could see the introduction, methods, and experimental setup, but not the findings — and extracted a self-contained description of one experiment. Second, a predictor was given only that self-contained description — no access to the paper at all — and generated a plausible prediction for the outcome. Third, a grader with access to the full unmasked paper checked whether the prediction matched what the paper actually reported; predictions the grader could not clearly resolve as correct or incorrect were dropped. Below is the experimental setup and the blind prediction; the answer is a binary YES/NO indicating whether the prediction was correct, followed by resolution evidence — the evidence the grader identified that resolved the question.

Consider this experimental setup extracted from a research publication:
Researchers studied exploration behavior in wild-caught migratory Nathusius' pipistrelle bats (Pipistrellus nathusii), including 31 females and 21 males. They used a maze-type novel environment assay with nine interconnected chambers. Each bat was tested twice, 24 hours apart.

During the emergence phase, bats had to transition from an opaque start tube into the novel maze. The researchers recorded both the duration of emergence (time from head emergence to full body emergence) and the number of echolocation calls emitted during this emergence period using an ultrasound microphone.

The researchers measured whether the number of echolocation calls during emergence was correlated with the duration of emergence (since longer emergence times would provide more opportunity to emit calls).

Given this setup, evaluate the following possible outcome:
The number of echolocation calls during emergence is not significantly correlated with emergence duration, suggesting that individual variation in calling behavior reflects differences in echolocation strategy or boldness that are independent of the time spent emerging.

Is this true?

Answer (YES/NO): NO